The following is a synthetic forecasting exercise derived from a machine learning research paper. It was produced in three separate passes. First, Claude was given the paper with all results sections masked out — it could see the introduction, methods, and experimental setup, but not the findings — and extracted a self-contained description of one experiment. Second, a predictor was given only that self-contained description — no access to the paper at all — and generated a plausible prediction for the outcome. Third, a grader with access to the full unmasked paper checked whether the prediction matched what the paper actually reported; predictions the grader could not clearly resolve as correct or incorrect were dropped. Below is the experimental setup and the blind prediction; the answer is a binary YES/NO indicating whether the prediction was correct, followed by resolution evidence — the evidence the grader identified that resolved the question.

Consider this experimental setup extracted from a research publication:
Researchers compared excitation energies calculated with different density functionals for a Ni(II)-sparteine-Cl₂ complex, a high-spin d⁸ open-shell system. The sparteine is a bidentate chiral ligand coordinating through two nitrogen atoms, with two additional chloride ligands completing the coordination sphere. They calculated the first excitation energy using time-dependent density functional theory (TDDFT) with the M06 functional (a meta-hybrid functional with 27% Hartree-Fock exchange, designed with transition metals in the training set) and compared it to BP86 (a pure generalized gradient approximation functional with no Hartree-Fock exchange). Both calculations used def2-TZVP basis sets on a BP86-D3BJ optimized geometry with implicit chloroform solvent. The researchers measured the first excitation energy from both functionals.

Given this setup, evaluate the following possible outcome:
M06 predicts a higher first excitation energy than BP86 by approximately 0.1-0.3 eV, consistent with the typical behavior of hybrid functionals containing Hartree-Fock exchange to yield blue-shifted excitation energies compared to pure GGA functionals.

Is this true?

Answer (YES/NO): NO